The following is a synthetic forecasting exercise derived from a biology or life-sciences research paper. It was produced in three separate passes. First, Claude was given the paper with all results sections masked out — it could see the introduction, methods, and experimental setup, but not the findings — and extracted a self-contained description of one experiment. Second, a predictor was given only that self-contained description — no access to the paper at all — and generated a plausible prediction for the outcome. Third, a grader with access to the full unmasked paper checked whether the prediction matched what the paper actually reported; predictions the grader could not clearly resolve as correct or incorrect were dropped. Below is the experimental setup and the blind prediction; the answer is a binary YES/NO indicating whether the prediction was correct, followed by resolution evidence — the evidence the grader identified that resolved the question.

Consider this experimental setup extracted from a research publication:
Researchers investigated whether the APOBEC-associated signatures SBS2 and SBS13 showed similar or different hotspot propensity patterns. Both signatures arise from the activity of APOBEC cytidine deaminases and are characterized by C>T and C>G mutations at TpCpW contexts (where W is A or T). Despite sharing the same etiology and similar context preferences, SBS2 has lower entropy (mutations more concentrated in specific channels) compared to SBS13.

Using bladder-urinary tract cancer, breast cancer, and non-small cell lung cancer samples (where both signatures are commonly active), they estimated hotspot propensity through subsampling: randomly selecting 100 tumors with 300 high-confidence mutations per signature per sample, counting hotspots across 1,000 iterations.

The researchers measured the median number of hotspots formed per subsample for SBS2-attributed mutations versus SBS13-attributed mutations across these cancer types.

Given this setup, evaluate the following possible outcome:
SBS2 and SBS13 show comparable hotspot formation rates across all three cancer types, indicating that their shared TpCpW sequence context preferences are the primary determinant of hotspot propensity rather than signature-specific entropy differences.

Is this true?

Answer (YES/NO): YES